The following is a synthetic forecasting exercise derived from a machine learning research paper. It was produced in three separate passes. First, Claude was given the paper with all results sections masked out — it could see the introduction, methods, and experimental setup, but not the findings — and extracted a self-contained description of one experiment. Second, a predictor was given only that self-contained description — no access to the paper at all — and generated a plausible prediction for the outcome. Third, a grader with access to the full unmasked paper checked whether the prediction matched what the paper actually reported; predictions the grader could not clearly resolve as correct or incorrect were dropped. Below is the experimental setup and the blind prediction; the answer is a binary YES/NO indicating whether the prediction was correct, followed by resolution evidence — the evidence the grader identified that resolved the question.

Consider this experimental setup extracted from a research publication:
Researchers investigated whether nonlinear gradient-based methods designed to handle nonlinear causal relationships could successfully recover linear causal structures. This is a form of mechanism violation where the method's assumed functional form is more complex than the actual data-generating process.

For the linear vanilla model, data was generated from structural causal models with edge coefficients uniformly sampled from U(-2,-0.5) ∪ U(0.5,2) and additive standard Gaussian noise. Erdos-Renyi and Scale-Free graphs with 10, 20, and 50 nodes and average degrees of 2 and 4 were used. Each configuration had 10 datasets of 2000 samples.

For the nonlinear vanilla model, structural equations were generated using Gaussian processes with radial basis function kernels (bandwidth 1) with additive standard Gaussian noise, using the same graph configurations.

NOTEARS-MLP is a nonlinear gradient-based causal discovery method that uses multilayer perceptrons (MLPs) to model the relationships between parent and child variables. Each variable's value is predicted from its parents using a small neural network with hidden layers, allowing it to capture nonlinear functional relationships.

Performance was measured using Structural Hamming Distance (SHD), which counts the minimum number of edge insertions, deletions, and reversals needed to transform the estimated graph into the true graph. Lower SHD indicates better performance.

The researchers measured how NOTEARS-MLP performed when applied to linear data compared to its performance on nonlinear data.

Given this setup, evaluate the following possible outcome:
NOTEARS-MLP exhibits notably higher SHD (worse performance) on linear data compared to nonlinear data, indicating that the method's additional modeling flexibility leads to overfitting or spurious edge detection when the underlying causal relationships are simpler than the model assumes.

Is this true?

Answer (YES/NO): NO